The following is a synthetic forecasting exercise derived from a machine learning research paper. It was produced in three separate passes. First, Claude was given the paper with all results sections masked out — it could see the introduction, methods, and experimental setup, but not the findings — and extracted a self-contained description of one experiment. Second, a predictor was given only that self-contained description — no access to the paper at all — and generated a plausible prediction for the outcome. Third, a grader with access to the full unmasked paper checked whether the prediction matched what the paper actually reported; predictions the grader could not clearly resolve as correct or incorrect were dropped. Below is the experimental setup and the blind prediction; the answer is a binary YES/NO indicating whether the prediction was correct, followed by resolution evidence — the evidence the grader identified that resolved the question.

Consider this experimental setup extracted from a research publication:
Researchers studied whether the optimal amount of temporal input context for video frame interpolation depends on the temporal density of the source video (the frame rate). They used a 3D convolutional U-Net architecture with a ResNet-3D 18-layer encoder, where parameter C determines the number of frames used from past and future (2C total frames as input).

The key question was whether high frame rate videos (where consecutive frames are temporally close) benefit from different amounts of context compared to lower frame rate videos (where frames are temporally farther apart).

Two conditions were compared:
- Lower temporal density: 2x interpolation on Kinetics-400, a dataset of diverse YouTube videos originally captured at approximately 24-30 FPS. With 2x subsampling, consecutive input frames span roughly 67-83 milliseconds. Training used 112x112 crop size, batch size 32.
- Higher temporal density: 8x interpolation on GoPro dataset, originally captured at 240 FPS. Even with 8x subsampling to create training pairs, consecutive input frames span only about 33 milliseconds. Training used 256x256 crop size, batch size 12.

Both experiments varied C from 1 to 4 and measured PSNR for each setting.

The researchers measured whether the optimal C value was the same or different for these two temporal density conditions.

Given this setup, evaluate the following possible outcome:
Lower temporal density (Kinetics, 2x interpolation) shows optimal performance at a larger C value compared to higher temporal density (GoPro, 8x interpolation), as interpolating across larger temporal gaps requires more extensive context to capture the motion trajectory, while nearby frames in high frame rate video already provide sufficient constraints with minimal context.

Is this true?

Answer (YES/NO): NO